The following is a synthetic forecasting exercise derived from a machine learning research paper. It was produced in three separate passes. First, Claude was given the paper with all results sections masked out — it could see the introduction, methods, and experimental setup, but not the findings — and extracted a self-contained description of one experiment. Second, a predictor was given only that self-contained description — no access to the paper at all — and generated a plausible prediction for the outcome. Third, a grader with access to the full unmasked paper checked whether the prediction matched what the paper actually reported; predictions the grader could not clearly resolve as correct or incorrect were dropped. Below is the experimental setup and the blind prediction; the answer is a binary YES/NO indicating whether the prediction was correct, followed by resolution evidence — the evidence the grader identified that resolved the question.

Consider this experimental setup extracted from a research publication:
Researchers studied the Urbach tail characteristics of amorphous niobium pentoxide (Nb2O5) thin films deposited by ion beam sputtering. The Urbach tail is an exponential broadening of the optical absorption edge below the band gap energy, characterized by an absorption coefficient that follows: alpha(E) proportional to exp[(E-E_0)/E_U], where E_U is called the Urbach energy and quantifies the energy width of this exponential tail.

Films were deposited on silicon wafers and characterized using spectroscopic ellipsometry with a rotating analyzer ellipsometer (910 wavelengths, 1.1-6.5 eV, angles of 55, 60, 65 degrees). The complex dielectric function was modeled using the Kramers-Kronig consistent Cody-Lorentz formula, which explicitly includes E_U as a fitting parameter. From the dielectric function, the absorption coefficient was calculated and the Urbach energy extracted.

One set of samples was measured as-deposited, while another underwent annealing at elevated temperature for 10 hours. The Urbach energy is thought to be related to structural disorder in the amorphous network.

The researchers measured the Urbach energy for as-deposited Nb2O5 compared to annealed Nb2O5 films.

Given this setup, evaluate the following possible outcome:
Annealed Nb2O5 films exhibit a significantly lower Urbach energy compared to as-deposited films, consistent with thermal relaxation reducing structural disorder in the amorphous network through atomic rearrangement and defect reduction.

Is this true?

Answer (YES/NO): YES